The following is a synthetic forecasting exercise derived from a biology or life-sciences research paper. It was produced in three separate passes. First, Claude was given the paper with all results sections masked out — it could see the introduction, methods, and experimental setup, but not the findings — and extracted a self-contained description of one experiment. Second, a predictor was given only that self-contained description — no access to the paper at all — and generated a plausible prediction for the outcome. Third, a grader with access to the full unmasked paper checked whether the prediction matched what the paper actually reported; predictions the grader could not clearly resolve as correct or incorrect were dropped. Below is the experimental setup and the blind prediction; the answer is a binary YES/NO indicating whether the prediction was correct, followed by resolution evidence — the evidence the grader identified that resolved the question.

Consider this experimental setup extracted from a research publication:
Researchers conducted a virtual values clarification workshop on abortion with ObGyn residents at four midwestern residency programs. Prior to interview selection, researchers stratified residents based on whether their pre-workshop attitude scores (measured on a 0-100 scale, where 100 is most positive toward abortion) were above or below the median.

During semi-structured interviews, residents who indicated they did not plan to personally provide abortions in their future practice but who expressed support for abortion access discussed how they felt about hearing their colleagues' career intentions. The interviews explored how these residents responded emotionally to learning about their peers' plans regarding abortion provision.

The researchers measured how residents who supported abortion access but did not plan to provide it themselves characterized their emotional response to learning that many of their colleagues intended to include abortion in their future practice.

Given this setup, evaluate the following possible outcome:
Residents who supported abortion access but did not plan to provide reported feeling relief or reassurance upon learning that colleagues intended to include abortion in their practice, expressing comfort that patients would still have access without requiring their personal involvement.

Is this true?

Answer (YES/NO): YES